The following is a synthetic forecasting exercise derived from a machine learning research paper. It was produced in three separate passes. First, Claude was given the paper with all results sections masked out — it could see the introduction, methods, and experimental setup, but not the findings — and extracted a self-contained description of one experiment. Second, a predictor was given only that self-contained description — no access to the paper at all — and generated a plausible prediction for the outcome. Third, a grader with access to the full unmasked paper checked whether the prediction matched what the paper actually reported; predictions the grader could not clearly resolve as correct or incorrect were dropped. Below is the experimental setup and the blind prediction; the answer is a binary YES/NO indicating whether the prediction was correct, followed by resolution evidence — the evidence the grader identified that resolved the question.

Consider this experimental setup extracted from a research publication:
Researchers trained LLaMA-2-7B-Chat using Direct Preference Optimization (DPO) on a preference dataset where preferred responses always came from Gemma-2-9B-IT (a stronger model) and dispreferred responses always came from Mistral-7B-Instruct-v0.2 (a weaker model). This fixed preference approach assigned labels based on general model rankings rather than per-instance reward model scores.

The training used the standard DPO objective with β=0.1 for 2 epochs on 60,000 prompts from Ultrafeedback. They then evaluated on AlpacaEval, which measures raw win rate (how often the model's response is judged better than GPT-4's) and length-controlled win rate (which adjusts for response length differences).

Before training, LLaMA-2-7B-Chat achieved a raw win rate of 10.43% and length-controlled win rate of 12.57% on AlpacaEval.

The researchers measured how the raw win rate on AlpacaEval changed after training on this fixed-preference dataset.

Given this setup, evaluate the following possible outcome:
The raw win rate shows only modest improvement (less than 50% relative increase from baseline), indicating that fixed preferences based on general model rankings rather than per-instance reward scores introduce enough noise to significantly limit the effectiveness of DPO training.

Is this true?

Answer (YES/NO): NO